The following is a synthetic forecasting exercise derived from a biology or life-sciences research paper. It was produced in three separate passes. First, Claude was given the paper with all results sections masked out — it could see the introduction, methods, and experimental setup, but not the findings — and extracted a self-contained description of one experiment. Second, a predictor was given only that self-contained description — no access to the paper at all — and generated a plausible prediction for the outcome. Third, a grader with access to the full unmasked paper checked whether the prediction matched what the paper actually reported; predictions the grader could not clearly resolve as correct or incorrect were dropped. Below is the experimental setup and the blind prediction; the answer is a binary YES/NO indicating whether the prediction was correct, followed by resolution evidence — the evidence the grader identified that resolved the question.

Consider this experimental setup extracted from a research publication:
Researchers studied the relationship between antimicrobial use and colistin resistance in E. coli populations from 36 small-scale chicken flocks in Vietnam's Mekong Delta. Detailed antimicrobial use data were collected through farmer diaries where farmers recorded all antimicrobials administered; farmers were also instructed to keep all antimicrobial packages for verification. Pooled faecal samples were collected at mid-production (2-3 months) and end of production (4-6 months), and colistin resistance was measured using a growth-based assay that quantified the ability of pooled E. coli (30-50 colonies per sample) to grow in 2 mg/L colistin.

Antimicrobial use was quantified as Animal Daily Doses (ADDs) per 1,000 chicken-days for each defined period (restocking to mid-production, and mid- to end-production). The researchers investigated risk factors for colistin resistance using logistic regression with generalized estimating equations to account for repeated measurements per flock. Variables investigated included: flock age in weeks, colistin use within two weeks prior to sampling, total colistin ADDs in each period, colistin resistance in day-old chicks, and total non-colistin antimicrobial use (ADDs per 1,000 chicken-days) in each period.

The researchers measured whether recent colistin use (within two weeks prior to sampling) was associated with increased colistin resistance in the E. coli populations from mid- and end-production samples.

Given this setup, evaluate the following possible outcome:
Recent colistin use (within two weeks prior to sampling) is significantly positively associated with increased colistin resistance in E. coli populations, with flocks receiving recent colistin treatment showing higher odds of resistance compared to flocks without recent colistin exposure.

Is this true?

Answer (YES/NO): NO